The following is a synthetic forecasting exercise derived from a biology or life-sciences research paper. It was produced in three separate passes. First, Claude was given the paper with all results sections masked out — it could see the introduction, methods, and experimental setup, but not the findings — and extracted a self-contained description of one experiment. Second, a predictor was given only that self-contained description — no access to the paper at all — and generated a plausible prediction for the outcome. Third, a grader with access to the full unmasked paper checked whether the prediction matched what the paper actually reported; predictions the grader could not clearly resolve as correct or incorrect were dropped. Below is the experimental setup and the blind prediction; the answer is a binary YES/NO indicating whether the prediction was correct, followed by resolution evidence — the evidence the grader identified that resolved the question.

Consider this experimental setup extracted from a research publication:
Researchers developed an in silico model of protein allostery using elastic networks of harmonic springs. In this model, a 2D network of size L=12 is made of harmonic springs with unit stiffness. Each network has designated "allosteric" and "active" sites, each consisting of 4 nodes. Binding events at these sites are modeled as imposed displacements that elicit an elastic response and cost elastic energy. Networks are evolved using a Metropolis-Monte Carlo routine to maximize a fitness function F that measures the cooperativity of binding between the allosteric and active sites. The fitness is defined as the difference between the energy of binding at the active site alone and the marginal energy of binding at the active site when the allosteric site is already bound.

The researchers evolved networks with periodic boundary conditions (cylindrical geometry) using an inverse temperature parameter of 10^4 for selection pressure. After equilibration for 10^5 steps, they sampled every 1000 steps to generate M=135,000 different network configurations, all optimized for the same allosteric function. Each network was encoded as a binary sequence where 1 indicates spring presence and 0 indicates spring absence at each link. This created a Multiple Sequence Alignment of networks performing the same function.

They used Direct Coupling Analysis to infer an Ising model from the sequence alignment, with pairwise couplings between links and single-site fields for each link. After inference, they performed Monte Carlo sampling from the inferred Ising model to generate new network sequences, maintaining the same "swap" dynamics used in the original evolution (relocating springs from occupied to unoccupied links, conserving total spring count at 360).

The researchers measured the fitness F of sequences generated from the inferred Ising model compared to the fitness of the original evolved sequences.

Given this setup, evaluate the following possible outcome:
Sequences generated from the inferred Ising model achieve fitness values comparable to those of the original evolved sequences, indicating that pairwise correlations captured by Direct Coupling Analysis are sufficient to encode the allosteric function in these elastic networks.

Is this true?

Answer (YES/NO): NO